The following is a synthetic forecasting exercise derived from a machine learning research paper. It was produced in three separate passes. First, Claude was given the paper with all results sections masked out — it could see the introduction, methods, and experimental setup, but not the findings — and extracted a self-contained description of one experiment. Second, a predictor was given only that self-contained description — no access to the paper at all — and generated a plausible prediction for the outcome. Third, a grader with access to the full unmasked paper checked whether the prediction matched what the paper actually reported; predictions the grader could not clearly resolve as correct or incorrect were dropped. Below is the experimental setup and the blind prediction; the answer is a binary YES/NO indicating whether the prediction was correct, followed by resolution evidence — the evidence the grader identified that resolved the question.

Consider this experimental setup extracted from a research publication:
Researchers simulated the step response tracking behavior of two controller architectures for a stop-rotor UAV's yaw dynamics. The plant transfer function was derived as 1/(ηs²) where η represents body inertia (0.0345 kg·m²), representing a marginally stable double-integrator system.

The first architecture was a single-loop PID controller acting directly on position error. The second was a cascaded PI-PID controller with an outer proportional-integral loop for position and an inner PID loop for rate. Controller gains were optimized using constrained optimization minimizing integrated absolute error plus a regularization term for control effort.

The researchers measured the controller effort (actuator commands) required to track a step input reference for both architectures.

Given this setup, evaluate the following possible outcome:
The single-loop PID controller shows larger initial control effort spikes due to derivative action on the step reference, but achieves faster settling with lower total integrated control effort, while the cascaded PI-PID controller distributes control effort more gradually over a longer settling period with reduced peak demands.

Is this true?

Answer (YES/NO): NO